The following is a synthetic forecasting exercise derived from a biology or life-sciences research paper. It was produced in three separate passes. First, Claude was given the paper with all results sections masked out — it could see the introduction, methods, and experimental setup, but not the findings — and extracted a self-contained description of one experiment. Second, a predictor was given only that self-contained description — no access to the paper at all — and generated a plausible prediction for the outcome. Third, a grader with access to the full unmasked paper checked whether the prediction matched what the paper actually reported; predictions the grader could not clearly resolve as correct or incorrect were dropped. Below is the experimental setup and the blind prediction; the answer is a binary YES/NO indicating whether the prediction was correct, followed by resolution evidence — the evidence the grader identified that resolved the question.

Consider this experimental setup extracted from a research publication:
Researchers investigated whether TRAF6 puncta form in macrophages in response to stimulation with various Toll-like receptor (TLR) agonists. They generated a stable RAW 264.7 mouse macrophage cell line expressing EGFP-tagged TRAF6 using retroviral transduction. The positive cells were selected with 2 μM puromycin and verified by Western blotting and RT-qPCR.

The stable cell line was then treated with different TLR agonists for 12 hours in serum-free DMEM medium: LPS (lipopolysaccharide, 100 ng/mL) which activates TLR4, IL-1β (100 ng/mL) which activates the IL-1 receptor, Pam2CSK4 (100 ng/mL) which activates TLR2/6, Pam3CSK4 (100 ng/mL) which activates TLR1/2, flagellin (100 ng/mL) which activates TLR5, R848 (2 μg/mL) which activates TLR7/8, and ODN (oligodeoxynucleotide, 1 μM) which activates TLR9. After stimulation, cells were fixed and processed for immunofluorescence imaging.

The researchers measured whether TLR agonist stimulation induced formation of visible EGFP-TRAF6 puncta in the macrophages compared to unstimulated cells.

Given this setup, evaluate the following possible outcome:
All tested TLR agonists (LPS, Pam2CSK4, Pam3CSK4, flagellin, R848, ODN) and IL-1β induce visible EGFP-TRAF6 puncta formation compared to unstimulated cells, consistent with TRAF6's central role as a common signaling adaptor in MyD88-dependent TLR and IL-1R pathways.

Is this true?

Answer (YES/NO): YES